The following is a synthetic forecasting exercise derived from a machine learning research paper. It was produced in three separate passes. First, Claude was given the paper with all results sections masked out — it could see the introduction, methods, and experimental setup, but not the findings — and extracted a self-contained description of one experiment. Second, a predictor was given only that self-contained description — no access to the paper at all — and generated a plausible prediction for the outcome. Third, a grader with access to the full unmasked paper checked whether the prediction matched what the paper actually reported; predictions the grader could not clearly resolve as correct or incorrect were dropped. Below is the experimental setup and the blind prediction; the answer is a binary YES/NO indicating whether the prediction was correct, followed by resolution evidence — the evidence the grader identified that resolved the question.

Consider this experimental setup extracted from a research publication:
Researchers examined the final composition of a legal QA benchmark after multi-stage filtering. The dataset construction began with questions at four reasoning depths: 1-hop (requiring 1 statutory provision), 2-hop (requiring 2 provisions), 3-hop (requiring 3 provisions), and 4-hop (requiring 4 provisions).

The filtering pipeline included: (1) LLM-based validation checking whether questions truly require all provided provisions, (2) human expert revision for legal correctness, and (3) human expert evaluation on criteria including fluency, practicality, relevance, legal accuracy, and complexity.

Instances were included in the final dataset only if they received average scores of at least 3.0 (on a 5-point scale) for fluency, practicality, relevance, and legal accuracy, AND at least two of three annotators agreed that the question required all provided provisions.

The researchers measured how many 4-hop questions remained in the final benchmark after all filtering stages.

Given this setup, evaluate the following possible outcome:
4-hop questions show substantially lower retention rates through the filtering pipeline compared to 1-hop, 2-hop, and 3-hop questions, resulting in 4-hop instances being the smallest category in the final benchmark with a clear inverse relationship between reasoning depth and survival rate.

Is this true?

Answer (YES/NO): NO